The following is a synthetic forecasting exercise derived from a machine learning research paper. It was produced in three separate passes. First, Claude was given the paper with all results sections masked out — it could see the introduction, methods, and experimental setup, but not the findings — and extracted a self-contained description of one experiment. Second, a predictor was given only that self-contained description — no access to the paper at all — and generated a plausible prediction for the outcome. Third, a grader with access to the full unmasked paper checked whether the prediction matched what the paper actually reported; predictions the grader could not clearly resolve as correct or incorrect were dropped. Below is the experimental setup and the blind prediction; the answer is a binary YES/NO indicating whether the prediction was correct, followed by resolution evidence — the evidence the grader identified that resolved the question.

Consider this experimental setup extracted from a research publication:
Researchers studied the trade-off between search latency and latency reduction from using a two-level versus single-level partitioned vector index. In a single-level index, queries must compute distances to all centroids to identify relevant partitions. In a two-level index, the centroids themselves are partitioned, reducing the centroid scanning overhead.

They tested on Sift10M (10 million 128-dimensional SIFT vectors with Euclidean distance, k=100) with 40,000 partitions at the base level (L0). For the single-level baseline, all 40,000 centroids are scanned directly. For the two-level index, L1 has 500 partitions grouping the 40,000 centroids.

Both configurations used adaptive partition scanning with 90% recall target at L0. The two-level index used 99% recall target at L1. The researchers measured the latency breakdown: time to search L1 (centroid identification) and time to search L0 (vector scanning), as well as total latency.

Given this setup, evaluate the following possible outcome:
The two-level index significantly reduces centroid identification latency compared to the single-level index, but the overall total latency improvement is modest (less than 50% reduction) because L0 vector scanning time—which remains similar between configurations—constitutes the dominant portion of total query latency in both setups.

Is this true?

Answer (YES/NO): NO